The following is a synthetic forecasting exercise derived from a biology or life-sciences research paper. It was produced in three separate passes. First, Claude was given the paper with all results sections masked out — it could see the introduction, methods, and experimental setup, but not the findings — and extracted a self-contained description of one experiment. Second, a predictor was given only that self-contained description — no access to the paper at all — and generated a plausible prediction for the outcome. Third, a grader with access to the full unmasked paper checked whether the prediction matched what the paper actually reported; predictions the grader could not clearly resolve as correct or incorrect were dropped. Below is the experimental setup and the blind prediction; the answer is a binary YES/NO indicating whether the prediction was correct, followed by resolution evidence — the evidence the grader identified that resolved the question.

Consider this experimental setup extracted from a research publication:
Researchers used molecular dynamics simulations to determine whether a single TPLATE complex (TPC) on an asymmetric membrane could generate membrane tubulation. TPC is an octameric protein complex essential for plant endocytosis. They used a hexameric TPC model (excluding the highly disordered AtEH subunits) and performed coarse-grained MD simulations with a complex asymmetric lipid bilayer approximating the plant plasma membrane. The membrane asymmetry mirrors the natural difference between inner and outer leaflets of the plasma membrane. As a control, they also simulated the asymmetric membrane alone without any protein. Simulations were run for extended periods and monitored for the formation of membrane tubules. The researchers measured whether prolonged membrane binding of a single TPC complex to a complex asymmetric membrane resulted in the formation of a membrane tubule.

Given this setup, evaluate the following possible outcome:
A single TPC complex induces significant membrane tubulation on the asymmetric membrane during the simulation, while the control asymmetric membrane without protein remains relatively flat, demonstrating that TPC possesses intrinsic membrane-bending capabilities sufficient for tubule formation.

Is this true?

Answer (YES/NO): NO